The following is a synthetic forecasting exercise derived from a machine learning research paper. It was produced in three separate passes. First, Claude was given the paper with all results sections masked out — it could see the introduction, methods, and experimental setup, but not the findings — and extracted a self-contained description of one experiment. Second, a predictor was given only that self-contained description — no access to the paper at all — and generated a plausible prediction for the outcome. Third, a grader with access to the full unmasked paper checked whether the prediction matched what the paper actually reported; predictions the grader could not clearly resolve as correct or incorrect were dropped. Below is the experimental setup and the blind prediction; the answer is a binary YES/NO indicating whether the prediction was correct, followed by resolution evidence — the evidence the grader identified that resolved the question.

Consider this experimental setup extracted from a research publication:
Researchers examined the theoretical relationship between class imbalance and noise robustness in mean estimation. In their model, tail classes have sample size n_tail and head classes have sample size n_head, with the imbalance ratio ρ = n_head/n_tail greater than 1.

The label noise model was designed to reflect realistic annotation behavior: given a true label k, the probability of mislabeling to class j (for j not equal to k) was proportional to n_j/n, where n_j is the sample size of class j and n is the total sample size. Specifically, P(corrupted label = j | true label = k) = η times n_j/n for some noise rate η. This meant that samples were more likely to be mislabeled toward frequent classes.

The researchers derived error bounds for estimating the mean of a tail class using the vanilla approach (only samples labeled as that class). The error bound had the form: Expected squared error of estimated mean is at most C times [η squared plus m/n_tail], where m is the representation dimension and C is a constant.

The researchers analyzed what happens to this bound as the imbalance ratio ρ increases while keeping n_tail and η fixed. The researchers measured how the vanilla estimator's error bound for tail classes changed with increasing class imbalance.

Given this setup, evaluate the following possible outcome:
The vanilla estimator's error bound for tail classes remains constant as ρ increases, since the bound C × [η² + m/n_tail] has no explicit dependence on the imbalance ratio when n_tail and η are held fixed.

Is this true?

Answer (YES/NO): YES